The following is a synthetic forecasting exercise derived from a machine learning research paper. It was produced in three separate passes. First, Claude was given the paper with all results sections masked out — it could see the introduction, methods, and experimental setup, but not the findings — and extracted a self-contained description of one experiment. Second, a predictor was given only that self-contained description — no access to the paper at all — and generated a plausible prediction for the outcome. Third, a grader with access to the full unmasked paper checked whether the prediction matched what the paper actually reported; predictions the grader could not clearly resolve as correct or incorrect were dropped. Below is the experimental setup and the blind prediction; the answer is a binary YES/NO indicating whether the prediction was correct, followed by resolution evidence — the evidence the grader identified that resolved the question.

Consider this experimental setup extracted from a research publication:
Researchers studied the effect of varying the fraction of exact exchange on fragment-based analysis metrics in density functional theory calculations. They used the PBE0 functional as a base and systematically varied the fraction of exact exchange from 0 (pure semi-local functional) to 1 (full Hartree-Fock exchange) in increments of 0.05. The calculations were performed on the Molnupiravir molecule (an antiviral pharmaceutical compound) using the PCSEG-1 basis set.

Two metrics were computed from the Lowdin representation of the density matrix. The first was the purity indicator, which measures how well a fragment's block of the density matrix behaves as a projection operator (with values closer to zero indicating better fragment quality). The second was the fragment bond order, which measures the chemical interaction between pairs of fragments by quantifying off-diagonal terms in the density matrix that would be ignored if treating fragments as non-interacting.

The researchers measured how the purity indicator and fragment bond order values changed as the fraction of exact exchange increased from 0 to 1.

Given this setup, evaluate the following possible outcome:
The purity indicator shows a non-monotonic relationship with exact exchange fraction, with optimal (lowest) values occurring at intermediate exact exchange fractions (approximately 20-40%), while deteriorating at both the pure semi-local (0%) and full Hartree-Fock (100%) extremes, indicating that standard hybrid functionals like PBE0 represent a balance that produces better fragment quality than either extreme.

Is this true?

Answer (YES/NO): NO